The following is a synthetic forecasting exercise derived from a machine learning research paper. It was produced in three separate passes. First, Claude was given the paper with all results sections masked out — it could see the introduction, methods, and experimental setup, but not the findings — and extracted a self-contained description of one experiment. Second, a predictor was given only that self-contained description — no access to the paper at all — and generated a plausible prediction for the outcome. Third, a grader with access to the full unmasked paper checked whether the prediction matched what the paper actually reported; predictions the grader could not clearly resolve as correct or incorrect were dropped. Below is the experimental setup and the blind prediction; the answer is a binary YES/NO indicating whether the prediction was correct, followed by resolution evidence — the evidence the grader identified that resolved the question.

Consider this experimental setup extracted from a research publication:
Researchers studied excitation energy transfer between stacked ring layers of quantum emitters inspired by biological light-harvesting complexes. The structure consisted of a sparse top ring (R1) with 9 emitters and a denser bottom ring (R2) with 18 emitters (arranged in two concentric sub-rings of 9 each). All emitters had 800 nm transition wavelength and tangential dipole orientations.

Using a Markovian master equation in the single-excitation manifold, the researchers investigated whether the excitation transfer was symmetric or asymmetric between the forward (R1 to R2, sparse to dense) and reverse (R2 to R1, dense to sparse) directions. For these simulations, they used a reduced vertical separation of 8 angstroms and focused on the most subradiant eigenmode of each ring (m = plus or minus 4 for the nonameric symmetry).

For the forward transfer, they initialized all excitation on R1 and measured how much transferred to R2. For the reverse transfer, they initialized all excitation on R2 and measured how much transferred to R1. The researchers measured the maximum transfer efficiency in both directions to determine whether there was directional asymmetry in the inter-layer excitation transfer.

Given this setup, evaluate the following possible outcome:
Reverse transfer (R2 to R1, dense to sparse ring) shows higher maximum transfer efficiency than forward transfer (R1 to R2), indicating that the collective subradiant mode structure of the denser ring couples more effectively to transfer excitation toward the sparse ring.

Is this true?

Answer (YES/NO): NO